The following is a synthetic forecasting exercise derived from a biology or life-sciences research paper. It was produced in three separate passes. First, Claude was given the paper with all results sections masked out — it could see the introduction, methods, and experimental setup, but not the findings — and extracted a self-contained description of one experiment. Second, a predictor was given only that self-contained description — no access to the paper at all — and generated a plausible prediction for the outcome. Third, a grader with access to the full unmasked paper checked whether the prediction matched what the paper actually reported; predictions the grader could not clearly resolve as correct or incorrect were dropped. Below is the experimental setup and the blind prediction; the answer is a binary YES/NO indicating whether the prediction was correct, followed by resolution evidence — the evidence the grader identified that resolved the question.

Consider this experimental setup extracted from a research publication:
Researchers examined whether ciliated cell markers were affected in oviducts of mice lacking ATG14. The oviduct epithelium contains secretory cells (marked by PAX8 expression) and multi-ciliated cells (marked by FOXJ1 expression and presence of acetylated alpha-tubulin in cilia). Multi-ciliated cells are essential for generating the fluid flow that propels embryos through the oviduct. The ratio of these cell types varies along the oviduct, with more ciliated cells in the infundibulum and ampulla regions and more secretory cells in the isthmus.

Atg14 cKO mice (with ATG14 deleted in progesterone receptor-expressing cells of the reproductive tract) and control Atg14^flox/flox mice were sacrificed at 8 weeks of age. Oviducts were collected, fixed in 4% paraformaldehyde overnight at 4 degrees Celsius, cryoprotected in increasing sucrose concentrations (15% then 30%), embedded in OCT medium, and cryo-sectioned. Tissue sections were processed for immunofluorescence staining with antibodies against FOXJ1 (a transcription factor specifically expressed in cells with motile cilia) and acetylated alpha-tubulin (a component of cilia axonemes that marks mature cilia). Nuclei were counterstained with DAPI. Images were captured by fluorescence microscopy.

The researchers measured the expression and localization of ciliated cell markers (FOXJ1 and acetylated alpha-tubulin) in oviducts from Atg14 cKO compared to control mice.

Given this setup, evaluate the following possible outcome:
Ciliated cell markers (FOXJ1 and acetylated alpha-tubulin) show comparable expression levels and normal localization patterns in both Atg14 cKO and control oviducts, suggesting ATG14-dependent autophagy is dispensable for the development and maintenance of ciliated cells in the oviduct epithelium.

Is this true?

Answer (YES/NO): NO